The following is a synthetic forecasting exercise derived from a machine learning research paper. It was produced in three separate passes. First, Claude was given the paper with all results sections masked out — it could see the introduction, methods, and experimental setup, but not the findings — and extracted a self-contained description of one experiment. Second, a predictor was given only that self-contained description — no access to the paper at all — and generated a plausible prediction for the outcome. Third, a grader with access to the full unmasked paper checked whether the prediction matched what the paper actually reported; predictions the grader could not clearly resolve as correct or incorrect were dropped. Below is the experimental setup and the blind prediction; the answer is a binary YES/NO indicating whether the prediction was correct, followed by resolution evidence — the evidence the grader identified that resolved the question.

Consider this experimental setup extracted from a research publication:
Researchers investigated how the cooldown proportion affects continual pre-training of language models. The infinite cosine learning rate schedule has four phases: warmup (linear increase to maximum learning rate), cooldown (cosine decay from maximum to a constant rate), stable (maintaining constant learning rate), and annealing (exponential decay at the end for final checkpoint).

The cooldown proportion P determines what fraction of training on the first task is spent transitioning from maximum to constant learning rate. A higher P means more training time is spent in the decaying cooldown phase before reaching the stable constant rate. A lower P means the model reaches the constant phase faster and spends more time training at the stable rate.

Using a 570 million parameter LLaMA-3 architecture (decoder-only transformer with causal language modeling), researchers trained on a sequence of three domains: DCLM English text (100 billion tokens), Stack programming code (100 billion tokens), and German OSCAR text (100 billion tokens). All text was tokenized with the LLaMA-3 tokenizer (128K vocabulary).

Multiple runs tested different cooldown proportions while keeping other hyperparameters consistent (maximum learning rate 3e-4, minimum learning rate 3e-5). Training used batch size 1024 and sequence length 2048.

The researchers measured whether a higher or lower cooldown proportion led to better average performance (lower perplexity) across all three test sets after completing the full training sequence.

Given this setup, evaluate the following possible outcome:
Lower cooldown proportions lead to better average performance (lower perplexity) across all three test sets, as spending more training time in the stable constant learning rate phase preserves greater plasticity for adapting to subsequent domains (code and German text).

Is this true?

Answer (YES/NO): NO